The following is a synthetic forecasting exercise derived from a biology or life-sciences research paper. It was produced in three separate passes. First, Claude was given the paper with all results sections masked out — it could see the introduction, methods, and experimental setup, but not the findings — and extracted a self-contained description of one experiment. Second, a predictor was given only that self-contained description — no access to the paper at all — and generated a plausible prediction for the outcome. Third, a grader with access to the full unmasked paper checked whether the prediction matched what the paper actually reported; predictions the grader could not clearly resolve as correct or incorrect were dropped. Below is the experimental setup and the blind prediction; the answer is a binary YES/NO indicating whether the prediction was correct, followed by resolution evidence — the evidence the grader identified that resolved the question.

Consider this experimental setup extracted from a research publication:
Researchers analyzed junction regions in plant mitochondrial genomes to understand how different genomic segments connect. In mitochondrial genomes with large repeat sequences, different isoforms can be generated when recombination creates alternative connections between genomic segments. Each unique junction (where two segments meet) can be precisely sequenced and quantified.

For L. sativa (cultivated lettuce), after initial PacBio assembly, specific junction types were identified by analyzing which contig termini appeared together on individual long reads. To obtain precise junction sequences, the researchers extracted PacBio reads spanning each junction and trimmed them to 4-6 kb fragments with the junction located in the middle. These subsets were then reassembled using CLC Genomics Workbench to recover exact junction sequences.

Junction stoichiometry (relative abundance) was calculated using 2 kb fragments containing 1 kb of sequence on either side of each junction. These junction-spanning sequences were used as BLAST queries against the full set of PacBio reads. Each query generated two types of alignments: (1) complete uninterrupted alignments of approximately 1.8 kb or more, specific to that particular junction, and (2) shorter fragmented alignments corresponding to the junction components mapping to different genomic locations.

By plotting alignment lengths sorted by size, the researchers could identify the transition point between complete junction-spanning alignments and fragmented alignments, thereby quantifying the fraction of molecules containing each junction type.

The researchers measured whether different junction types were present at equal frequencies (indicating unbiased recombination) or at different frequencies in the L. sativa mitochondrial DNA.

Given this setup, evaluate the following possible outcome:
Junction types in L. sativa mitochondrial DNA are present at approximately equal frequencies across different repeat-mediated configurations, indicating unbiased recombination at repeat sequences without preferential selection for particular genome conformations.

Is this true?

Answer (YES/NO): NO